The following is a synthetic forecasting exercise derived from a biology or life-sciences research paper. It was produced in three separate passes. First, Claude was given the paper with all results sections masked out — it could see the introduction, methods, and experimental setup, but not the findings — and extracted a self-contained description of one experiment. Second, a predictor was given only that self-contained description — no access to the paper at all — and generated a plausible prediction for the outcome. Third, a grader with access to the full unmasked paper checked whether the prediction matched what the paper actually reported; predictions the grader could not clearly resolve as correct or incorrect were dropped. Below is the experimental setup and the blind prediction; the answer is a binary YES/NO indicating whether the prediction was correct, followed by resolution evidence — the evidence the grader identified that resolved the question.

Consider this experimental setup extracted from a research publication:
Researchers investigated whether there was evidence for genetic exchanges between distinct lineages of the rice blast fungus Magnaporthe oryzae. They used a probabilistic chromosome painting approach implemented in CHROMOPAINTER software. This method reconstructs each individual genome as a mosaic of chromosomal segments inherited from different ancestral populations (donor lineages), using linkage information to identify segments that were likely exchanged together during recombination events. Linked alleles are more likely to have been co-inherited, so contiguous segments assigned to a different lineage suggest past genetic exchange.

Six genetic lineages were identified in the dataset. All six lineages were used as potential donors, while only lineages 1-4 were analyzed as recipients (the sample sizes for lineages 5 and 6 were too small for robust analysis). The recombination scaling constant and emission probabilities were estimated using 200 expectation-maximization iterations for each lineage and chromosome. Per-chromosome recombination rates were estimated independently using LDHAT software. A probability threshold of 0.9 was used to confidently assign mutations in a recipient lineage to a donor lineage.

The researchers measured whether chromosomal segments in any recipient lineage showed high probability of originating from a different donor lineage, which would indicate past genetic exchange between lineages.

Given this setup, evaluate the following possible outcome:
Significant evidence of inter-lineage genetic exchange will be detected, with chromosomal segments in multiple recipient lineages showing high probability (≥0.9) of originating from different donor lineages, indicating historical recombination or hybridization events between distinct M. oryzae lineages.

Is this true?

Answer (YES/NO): NO